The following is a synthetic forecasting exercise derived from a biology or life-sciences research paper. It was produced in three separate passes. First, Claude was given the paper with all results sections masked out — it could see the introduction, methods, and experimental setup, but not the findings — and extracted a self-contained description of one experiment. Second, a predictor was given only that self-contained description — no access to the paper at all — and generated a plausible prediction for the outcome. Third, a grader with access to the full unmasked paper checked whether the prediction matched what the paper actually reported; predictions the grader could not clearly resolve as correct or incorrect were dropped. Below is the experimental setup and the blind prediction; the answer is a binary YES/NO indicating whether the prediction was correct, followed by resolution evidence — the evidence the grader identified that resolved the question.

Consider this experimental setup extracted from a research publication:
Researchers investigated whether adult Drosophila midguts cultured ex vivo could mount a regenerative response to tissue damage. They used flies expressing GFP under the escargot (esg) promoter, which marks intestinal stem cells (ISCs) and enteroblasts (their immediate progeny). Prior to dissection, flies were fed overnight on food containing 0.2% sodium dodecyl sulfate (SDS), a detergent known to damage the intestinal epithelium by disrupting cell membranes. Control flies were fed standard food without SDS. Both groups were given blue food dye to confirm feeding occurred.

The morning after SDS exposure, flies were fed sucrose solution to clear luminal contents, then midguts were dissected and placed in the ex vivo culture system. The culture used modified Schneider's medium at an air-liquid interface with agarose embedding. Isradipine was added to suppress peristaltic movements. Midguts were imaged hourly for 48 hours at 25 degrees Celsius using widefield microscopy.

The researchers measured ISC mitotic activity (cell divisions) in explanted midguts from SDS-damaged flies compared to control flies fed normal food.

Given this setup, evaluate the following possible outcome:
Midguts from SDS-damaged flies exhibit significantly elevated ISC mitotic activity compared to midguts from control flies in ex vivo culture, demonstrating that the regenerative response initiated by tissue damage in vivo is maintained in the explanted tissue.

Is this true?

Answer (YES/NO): YES